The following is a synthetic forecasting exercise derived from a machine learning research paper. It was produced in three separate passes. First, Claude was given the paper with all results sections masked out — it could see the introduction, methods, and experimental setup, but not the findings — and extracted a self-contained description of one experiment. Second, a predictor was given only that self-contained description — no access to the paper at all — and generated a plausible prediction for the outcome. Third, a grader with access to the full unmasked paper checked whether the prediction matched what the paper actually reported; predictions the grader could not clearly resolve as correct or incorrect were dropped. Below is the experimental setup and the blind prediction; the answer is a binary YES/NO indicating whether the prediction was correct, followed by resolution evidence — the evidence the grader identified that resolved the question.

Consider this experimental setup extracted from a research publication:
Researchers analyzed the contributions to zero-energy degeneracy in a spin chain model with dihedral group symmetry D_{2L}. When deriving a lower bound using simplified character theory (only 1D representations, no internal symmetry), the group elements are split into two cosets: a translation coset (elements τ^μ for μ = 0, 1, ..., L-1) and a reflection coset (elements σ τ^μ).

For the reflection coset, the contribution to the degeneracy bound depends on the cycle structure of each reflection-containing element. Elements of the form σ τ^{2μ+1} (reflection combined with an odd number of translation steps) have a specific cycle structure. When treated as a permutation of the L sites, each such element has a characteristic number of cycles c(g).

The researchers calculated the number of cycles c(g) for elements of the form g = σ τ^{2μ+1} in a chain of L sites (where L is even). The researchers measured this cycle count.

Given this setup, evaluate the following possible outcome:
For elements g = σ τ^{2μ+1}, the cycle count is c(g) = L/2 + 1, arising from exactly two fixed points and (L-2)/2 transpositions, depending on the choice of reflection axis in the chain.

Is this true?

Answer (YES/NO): YES